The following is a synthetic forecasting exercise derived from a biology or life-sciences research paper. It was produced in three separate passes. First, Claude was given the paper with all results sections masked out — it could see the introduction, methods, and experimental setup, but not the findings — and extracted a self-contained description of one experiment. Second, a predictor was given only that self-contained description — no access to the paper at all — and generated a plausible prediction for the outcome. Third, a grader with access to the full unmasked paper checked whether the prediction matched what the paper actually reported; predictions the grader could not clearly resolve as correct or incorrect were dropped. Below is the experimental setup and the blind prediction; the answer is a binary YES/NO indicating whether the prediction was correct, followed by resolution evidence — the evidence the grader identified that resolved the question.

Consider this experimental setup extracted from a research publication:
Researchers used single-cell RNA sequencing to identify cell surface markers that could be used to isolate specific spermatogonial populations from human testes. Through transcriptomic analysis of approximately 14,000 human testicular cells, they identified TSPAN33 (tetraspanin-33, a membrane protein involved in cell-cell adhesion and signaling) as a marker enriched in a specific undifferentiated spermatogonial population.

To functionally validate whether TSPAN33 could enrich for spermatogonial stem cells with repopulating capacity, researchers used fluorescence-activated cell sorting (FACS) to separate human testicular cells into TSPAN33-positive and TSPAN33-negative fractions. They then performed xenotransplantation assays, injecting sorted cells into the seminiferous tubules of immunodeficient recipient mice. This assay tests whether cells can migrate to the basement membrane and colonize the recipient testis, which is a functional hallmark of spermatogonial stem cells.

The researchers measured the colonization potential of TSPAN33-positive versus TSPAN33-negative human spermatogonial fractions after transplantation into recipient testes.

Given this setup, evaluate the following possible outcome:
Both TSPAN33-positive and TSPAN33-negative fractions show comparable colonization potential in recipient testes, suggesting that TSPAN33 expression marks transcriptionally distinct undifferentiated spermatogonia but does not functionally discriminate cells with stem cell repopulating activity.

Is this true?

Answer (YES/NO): NO